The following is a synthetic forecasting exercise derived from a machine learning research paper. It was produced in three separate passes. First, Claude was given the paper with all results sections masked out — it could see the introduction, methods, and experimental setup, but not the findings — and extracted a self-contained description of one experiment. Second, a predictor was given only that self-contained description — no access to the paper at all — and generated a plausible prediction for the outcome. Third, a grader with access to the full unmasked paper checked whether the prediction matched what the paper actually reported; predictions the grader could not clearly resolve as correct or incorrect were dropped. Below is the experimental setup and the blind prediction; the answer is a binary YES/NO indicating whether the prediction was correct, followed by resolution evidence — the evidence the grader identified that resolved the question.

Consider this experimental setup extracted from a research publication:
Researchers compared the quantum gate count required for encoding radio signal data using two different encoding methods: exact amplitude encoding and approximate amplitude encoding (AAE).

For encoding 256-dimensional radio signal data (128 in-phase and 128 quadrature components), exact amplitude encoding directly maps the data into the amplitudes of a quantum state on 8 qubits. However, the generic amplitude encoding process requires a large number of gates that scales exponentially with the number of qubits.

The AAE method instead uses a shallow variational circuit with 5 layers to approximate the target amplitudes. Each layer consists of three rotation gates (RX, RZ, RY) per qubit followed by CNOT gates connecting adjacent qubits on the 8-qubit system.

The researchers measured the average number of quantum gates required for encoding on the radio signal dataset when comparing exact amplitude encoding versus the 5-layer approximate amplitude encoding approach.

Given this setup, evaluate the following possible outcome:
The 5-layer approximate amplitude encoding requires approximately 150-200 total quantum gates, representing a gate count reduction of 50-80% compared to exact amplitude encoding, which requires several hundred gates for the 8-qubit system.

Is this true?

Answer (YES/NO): NO